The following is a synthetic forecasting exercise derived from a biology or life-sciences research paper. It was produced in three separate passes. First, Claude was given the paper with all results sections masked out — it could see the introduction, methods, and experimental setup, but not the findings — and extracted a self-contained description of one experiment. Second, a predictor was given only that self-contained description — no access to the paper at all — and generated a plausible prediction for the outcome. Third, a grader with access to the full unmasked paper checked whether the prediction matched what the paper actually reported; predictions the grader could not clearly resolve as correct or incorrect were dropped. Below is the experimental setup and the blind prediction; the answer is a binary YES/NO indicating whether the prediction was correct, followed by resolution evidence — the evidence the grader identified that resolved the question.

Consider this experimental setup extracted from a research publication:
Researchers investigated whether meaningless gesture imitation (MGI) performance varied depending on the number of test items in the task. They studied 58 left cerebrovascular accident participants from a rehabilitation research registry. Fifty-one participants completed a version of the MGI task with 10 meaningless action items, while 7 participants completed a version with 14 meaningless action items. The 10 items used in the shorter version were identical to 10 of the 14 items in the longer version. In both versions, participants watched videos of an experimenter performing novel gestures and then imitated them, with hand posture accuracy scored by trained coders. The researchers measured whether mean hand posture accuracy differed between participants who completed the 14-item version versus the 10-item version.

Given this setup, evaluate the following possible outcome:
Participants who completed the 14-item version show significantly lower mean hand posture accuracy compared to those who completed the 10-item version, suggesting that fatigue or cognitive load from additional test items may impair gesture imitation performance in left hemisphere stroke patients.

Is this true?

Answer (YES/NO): NO